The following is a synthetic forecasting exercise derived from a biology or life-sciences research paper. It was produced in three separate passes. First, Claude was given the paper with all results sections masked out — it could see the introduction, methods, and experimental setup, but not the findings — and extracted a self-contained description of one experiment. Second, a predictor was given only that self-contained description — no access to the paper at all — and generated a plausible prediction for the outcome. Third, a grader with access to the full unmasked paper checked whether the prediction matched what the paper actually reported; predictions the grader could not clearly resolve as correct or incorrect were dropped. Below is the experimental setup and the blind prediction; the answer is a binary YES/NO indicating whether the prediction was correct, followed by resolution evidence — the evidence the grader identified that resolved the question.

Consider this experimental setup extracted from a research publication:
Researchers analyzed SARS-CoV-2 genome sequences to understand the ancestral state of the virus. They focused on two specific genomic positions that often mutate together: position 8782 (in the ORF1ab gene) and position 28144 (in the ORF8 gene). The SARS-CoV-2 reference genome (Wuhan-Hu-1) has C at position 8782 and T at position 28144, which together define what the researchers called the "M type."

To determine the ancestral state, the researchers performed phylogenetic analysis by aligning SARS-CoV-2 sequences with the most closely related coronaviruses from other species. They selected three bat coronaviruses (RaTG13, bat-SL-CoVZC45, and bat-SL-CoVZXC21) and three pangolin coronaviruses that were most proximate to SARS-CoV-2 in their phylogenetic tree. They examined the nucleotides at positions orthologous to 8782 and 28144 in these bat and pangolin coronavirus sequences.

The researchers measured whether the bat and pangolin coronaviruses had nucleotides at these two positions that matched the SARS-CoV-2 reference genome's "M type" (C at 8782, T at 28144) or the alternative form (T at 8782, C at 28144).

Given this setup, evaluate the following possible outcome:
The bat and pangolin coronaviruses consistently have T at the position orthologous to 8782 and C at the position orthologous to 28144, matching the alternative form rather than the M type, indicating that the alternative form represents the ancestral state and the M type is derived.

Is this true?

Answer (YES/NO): YES